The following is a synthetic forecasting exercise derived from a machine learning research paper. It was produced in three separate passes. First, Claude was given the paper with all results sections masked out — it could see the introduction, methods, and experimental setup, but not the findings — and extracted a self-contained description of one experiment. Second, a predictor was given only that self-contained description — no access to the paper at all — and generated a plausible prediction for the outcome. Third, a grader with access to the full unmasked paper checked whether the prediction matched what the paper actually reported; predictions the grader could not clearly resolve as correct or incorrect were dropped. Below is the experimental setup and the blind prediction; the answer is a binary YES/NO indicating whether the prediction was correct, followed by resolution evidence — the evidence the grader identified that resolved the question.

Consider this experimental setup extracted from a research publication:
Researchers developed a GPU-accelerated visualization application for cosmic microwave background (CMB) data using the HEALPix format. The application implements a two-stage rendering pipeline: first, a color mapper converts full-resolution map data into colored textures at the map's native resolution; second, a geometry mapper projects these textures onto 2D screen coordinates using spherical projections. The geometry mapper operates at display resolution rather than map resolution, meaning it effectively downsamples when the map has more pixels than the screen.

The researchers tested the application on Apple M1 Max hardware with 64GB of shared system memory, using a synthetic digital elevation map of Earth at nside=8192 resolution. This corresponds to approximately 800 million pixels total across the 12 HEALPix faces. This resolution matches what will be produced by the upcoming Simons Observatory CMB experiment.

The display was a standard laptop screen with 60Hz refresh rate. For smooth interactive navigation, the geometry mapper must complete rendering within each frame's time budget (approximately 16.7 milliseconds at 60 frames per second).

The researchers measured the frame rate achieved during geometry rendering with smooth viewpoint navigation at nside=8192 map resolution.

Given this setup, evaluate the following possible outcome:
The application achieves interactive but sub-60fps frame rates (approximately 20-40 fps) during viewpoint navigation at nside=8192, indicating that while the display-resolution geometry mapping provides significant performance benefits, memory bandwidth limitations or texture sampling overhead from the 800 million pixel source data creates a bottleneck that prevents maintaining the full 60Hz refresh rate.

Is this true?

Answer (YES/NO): NO